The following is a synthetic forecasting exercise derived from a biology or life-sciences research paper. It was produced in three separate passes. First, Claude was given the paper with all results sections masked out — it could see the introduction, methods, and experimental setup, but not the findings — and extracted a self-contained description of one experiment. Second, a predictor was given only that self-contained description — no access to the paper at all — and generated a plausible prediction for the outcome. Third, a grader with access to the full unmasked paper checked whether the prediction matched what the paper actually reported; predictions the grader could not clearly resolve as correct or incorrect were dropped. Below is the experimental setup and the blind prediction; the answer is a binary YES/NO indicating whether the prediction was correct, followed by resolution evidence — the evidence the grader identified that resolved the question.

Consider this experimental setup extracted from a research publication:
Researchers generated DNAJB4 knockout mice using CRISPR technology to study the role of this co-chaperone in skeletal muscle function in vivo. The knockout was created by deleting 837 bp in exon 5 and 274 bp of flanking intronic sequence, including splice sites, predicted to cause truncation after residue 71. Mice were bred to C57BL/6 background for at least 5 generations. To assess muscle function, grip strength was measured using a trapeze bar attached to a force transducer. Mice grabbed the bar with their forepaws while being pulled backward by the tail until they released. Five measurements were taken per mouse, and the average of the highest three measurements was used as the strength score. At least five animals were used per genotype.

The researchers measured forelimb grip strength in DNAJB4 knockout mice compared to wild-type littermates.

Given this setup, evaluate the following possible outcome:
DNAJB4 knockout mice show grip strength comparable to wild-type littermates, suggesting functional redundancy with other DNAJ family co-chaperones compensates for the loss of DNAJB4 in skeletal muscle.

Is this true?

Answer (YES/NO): NO